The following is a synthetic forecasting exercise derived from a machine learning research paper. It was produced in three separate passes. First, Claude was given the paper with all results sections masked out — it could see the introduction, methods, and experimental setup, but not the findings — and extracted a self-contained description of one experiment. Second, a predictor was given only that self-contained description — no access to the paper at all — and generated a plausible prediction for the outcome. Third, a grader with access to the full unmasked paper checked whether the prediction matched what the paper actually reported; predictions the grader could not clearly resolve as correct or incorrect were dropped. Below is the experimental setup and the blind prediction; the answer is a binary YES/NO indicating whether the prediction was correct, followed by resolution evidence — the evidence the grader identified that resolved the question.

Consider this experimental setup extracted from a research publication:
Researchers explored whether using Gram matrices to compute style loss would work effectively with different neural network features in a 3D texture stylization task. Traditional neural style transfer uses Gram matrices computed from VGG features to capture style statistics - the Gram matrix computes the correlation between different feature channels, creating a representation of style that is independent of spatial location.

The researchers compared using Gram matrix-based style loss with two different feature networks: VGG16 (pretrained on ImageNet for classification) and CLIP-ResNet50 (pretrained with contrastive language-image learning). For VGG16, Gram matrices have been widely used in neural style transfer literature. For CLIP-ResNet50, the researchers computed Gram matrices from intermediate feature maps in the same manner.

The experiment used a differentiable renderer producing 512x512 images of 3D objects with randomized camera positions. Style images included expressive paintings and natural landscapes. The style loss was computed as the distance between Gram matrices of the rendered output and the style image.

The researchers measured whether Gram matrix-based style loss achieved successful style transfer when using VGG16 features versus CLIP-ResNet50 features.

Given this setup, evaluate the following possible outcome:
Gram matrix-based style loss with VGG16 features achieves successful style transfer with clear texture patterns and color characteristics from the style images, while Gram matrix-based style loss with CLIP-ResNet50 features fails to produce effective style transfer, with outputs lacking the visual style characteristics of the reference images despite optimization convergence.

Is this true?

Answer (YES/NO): NO